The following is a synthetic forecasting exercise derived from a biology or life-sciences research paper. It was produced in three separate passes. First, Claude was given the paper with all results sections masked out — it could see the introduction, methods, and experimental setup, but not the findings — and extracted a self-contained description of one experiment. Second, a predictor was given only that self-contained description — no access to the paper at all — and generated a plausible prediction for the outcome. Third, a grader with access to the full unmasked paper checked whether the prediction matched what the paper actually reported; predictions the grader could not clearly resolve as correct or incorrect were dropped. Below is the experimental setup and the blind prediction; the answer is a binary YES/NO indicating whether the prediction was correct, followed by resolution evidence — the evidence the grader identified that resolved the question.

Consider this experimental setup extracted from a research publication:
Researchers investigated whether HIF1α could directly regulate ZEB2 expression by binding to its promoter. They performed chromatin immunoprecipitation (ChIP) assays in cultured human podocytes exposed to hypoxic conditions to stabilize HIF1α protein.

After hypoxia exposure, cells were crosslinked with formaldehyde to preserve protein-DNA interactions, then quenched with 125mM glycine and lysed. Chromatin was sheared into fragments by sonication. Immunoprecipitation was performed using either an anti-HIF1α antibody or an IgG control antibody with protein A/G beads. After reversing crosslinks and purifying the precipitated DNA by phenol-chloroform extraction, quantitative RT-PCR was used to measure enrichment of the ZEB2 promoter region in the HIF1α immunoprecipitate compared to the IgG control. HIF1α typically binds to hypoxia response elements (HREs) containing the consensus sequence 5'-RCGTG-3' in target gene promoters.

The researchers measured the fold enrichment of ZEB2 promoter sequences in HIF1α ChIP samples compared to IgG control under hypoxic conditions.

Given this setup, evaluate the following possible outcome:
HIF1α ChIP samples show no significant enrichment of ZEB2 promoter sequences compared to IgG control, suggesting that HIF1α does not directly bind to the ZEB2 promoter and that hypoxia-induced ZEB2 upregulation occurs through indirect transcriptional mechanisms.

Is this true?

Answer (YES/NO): NO